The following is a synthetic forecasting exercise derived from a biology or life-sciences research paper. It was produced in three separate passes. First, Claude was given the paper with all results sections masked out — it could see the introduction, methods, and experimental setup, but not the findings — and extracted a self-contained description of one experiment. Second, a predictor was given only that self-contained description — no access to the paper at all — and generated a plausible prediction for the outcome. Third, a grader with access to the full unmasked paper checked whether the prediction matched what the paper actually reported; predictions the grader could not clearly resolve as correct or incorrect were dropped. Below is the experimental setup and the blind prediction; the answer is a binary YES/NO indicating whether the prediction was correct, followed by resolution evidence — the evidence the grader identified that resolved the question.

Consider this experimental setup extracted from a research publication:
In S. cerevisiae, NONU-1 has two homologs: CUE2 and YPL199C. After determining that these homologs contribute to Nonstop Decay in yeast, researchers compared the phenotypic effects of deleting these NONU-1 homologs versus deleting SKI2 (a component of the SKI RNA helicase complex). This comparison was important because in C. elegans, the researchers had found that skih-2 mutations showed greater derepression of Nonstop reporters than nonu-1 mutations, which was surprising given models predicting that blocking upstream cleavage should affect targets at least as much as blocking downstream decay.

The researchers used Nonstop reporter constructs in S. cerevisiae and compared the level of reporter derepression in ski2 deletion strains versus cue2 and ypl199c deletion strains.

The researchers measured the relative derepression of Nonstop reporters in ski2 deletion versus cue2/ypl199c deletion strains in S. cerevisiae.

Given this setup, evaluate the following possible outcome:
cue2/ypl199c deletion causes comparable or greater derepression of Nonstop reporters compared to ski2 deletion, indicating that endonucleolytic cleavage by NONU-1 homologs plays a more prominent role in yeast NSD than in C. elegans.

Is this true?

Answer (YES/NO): NO